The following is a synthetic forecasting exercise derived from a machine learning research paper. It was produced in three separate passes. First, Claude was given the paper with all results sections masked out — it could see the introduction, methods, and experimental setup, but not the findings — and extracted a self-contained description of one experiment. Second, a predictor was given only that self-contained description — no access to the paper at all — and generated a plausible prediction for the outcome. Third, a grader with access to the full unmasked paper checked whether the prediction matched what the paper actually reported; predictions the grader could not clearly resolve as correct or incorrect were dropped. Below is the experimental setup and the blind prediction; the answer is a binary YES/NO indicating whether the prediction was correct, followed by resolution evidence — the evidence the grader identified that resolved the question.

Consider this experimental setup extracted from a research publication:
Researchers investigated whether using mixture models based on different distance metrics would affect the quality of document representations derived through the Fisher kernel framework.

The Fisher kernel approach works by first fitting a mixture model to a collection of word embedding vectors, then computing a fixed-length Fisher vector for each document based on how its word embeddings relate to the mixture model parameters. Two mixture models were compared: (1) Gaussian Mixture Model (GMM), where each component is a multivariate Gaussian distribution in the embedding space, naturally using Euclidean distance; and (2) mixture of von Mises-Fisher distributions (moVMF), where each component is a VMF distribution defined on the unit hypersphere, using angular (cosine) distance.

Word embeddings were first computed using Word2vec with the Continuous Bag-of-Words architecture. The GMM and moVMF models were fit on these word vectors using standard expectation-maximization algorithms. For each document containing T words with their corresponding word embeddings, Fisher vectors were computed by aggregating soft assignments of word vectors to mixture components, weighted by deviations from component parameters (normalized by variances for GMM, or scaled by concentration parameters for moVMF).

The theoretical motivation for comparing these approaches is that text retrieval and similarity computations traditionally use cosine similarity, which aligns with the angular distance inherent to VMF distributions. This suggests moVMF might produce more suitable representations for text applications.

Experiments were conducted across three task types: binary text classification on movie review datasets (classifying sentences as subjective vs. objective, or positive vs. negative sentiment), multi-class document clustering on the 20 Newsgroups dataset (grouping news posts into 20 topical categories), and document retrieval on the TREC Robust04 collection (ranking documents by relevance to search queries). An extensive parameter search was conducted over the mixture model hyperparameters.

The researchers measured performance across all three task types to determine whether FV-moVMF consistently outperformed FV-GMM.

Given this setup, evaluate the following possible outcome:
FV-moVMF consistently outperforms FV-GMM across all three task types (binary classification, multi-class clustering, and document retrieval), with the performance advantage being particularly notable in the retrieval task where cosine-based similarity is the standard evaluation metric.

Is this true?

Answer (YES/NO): NO